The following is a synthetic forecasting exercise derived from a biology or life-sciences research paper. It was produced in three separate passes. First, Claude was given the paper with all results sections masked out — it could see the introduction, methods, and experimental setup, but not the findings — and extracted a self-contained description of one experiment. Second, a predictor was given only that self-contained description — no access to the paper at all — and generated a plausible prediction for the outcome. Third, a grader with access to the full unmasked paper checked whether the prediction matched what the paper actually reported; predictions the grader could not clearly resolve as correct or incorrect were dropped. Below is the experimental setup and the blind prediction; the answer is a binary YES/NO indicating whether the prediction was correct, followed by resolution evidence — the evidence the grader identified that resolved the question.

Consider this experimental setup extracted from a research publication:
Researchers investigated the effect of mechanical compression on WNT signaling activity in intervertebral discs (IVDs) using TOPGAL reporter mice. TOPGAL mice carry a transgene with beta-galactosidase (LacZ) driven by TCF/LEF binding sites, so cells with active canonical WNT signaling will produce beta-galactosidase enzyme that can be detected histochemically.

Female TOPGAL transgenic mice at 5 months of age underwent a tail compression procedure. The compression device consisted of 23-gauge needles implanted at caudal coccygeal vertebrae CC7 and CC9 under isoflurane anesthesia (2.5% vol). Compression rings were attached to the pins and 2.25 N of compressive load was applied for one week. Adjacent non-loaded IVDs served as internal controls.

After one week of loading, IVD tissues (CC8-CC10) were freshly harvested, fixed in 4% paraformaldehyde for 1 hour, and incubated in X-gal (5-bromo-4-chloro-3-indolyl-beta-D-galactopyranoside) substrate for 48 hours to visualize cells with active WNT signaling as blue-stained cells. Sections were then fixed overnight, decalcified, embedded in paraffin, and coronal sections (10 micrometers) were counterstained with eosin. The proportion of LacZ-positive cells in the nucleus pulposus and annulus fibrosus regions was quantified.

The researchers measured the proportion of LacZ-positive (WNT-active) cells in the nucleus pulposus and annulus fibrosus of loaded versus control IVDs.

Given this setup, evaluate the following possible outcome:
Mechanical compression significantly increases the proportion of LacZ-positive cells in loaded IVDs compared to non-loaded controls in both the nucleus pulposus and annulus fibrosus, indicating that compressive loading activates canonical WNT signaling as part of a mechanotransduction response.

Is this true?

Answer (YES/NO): NO